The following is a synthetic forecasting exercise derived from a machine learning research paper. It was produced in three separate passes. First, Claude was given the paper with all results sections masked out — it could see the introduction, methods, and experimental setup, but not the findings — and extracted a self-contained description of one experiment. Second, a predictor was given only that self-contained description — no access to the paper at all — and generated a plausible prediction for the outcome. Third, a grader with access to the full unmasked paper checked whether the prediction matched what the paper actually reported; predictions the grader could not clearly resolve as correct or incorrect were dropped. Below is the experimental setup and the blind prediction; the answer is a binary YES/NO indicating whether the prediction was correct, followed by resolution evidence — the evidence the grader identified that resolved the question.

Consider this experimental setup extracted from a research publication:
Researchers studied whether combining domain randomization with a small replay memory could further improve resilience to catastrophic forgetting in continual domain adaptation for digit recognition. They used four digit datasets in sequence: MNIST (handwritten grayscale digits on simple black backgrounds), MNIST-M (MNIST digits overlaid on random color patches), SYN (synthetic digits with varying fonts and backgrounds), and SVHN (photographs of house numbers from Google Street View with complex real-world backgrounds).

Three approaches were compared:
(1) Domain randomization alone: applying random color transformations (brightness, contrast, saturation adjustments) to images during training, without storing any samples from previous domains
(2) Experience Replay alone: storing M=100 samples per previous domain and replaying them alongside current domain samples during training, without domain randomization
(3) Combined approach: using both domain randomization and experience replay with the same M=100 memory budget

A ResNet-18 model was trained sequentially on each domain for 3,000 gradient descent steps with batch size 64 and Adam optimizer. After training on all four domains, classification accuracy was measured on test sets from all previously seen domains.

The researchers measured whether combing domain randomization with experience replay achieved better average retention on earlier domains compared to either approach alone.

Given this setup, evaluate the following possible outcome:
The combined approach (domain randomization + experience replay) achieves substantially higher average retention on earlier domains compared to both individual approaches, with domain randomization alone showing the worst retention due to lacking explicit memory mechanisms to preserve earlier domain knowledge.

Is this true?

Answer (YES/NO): NO